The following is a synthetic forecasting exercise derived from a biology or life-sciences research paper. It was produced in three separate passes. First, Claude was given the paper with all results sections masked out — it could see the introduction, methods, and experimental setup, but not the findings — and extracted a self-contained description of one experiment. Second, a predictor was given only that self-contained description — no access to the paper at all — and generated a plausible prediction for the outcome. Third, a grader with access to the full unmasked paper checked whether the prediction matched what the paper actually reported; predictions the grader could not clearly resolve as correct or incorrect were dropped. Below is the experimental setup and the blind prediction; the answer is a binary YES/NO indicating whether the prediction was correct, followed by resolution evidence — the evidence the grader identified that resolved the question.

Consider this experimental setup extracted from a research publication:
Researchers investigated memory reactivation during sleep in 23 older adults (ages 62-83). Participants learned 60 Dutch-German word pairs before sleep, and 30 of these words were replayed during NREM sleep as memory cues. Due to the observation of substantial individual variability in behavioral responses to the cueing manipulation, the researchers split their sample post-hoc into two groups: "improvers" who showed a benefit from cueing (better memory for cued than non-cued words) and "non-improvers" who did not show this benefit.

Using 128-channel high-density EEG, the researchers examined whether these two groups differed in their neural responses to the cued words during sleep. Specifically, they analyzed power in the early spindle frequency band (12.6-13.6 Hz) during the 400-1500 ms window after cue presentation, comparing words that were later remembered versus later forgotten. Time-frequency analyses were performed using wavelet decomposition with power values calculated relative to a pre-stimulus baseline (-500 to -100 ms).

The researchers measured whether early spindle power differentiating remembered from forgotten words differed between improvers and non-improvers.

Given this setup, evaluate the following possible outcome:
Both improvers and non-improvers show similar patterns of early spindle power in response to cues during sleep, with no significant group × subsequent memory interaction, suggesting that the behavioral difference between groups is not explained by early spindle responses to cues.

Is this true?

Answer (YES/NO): NO